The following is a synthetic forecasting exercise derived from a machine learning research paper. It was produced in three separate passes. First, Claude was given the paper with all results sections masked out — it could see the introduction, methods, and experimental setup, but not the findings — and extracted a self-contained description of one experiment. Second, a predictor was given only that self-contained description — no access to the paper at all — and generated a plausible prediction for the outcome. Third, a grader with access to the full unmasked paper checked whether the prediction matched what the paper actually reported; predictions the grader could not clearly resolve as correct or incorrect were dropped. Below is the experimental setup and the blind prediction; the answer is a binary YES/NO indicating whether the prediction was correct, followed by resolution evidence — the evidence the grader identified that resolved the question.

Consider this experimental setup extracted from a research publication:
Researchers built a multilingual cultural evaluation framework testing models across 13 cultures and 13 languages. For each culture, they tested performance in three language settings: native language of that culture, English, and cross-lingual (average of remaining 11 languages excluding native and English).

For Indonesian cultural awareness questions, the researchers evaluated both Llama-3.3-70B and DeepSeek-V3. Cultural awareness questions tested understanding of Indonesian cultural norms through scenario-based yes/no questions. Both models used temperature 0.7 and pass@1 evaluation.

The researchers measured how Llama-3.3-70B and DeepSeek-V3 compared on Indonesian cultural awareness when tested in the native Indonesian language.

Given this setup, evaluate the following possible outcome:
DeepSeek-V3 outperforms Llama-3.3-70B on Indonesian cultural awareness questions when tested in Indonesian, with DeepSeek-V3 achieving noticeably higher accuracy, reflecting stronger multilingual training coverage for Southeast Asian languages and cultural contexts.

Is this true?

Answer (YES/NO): YES